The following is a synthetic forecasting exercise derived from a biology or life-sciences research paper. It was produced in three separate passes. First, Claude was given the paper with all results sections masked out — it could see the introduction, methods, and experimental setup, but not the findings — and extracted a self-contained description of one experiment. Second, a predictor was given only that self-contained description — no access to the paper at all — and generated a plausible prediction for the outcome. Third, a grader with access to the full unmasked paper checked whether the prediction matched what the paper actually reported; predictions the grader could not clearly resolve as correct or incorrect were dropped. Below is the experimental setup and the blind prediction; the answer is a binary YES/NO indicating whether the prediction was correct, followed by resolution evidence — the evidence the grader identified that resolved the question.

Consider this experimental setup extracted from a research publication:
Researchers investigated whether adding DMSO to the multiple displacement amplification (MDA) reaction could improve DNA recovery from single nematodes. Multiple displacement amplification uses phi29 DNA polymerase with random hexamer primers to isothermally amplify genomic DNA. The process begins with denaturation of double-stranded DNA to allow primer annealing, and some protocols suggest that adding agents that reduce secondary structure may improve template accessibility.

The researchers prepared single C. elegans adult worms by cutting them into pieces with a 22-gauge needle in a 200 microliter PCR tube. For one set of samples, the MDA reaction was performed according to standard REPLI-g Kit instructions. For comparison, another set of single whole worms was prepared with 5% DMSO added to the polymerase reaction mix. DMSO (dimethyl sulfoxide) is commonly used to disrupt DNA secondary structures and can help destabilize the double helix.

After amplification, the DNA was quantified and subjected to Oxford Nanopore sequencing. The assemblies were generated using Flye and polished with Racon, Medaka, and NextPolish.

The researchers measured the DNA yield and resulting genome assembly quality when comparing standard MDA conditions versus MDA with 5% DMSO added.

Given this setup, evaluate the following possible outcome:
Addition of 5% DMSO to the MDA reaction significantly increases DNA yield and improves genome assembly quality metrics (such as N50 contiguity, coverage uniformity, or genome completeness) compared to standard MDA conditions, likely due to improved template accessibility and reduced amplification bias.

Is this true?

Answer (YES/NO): NO